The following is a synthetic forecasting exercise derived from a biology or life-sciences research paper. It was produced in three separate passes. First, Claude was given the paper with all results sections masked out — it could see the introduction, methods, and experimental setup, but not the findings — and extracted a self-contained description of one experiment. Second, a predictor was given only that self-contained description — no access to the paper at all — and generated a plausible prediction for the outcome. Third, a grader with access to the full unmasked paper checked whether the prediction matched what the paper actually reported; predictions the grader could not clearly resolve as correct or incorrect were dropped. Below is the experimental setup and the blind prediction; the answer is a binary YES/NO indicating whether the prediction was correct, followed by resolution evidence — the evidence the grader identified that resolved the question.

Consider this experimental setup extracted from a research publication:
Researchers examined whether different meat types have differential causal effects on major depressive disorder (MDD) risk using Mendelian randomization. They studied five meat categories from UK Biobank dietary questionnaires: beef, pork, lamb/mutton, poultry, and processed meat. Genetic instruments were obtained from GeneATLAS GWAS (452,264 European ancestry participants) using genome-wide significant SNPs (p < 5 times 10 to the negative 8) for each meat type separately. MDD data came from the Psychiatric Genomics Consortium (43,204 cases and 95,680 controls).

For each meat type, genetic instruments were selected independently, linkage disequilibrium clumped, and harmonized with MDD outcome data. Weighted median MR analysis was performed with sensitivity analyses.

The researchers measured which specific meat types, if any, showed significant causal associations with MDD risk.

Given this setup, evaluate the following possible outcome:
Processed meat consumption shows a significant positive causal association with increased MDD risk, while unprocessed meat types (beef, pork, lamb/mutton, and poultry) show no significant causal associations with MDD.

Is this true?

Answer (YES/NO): NO